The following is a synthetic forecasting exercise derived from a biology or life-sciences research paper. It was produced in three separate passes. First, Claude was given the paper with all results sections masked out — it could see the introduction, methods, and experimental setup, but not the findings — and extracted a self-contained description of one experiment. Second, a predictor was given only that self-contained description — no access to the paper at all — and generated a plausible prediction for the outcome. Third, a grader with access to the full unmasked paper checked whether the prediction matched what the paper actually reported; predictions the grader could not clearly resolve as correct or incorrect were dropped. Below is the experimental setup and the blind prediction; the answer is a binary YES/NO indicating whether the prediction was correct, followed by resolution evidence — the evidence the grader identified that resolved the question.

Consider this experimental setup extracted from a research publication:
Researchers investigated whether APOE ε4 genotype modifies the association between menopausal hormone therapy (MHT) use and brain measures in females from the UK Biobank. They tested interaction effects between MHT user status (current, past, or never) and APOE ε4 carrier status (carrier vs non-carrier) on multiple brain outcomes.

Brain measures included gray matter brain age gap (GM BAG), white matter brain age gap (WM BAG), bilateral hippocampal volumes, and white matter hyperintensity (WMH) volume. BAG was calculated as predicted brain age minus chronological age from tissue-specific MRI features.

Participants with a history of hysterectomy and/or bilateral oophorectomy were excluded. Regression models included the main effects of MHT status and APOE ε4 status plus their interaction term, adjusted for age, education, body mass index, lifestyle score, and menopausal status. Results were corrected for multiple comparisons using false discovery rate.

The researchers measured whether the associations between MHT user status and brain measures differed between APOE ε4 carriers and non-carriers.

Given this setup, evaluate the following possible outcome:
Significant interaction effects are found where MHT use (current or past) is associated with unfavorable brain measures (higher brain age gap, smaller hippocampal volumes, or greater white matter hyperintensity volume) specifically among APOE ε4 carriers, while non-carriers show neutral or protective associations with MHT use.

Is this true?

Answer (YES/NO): NO